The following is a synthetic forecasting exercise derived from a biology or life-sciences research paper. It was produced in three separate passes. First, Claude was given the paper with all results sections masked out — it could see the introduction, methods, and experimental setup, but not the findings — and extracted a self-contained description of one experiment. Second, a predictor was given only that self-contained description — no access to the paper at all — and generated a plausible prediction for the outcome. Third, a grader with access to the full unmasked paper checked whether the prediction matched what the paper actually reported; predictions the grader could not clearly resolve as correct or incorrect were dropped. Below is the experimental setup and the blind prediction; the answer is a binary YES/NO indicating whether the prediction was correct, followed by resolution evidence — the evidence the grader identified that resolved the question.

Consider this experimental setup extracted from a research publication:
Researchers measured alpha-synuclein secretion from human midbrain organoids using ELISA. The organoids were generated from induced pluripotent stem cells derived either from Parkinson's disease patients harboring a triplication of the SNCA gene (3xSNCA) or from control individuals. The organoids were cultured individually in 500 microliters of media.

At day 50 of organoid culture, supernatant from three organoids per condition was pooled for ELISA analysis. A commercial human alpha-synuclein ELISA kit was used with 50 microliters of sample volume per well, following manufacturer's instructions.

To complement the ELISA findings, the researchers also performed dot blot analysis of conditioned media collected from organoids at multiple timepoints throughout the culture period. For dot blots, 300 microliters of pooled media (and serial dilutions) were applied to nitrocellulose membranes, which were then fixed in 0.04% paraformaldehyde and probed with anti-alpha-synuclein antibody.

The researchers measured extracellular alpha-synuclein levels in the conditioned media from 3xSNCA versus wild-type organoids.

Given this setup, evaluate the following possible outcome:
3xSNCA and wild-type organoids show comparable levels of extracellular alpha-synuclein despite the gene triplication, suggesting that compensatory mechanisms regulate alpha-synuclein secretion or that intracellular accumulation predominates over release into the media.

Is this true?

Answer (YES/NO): NO